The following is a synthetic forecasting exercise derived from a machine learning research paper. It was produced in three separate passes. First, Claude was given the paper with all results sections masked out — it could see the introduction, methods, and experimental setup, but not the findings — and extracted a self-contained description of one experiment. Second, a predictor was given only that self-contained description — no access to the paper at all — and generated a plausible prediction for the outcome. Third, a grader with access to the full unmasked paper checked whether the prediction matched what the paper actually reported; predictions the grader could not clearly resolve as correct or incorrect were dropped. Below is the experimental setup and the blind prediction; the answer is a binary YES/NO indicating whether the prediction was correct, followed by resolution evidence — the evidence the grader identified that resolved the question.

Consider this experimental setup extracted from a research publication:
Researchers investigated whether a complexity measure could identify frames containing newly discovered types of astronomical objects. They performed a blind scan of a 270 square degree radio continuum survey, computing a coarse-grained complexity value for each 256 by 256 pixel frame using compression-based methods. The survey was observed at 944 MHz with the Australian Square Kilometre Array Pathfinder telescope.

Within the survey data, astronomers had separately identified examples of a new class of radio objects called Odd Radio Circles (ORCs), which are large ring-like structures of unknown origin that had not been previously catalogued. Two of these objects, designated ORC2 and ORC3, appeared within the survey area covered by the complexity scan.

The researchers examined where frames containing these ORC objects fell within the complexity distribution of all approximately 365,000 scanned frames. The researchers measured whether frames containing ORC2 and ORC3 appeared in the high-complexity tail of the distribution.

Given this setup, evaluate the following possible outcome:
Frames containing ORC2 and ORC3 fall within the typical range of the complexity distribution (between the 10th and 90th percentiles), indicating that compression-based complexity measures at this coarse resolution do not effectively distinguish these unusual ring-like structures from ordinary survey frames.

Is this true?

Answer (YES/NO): NO